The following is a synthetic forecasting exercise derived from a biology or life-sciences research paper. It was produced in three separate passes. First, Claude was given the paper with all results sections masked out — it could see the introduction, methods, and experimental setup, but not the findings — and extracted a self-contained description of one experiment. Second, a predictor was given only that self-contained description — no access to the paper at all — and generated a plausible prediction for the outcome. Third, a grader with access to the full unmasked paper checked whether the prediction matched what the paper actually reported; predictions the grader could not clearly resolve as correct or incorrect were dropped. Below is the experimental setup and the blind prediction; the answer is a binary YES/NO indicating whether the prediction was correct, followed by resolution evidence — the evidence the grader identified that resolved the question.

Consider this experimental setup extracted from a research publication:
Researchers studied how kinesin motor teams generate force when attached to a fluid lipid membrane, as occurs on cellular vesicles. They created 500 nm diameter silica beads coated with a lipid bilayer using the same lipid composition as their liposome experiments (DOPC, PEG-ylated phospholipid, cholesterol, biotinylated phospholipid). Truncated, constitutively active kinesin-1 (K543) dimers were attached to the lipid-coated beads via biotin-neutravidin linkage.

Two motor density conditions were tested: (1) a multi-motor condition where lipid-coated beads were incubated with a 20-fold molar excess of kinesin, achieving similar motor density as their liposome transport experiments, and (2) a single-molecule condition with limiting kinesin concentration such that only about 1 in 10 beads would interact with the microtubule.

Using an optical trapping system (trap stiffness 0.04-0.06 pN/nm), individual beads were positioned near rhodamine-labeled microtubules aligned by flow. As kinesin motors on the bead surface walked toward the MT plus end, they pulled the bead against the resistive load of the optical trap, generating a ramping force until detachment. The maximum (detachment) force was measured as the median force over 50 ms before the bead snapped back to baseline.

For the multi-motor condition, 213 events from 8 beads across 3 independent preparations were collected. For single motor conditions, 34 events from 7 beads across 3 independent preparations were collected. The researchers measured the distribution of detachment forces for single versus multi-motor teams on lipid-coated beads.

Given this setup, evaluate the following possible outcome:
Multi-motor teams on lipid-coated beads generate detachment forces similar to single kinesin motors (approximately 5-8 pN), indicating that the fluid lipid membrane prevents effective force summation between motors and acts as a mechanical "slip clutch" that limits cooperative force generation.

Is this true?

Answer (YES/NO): NO